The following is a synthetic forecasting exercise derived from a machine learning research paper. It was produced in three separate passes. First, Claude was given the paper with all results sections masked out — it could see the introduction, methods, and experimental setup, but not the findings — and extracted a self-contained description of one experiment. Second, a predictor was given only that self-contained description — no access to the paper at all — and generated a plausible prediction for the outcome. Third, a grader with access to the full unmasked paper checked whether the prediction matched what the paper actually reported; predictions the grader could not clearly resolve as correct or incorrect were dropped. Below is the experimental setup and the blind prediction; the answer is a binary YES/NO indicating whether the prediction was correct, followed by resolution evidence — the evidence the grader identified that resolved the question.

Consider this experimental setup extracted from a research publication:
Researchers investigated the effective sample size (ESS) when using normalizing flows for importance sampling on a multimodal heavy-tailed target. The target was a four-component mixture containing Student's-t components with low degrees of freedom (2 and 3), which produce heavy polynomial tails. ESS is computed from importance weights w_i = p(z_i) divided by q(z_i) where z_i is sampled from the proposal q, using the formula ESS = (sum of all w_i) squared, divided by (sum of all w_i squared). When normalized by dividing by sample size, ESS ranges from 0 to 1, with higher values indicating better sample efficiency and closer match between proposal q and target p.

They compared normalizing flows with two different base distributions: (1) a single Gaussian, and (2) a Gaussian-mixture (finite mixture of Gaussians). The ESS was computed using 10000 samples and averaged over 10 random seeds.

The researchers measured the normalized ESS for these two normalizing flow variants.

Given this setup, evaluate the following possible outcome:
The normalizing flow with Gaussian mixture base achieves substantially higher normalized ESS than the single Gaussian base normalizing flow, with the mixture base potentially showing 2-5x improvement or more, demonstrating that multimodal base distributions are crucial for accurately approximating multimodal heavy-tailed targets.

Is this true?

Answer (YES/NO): YES